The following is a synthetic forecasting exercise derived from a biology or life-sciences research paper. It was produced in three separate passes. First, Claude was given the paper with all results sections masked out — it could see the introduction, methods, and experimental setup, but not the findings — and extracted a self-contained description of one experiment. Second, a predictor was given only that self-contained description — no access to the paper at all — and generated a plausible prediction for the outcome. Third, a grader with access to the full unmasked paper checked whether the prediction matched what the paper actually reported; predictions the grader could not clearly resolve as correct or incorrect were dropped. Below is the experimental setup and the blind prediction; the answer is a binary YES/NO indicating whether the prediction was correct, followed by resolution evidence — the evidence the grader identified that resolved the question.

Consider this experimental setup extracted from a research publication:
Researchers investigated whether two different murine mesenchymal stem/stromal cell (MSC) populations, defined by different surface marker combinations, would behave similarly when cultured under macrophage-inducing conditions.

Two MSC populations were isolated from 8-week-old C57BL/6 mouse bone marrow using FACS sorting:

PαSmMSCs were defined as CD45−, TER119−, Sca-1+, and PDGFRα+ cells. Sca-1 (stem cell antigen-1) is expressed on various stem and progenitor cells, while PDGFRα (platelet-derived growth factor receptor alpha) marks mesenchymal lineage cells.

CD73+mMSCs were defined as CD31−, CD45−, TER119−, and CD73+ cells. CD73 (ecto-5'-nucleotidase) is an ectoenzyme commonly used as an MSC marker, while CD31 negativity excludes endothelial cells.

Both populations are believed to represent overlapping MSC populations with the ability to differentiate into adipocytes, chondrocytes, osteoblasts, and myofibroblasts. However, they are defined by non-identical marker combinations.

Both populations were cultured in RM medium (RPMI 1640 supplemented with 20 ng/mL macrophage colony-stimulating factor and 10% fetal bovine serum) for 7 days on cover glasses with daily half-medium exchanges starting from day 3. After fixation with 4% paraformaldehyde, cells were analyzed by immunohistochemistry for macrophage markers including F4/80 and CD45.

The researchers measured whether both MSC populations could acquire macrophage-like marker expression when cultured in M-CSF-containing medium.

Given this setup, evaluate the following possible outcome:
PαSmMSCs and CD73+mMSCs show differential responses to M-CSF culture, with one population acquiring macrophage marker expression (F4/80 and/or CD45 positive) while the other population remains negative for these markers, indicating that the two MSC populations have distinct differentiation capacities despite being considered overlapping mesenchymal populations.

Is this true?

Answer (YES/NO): NO